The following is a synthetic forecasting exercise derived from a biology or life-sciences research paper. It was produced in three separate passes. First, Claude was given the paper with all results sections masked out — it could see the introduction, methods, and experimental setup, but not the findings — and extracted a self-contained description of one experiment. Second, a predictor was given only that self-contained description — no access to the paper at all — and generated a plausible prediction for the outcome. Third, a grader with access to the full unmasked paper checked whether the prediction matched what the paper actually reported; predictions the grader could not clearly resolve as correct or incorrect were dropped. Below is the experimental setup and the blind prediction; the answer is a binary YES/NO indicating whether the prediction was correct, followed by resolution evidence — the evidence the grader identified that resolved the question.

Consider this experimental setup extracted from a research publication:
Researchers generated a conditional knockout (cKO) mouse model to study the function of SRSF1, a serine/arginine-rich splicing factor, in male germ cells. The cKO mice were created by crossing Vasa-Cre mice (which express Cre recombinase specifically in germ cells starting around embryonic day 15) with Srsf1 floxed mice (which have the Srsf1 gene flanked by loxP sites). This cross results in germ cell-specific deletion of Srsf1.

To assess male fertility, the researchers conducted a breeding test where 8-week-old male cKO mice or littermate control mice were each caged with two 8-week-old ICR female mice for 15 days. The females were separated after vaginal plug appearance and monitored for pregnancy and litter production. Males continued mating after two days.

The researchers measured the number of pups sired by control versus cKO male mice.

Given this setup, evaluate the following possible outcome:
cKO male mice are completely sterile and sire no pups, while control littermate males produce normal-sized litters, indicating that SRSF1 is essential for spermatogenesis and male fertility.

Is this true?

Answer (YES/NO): YES